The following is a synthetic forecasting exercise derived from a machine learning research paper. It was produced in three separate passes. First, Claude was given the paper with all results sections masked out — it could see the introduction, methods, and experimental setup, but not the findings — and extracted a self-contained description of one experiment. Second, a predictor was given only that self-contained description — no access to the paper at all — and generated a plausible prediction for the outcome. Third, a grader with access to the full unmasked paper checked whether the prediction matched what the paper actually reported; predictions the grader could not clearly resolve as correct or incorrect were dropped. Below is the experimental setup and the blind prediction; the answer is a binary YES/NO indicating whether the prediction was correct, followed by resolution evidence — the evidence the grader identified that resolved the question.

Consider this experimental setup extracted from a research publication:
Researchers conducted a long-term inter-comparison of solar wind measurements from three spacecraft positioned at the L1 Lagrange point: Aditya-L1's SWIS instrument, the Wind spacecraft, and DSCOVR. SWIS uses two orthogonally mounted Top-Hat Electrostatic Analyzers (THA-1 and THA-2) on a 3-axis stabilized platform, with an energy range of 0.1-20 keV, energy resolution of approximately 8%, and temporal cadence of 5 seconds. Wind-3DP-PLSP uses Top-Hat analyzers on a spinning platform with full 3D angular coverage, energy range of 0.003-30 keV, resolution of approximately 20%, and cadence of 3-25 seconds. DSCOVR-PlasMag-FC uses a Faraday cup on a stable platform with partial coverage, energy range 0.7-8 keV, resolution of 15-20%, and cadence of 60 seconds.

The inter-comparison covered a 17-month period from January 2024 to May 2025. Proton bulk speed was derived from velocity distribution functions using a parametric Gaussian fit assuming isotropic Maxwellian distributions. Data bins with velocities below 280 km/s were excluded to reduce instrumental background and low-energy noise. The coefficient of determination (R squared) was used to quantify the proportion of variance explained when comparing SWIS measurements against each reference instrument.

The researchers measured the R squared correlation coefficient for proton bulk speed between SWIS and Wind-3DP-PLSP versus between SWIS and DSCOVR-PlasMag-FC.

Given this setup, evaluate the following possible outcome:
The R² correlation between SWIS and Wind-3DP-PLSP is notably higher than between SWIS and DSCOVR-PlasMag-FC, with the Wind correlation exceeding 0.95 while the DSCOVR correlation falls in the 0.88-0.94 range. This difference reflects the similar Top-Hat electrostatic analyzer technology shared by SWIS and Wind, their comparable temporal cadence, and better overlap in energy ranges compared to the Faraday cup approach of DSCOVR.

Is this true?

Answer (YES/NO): NO